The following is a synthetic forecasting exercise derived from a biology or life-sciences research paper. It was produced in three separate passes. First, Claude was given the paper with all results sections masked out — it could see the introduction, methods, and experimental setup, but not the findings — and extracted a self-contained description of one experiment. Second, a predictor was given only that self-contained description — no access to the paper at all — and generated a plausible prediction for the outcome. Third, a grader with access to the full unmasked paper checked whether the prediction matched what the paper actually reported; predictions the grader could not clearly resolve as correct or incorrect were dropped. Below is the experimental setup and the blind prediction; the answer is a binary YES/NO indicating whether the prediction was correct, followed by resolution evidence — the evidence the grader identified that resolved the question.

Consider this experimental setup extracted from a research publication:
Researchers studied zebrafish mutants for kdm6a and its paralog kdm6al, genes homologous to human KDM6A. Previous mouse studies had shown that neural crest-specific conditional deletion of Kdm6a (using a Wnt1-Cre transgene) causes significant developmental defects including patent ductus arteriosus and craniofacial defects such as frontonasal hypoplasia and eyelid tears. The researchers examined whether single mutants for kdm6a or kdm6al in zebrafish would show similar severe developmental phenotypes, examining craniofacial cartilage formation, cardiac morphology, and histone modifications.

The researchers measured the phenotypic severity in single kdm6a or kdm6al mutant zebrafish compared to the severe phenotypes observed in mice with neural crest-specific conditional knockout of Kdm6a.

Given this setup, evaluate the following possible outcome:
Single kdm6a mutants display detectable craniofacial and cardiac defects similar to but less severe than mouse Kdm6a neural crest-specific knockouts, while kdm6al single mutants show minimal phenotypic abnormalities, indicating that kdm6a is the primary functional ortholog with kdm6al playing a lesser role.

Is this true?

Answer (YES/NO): NO